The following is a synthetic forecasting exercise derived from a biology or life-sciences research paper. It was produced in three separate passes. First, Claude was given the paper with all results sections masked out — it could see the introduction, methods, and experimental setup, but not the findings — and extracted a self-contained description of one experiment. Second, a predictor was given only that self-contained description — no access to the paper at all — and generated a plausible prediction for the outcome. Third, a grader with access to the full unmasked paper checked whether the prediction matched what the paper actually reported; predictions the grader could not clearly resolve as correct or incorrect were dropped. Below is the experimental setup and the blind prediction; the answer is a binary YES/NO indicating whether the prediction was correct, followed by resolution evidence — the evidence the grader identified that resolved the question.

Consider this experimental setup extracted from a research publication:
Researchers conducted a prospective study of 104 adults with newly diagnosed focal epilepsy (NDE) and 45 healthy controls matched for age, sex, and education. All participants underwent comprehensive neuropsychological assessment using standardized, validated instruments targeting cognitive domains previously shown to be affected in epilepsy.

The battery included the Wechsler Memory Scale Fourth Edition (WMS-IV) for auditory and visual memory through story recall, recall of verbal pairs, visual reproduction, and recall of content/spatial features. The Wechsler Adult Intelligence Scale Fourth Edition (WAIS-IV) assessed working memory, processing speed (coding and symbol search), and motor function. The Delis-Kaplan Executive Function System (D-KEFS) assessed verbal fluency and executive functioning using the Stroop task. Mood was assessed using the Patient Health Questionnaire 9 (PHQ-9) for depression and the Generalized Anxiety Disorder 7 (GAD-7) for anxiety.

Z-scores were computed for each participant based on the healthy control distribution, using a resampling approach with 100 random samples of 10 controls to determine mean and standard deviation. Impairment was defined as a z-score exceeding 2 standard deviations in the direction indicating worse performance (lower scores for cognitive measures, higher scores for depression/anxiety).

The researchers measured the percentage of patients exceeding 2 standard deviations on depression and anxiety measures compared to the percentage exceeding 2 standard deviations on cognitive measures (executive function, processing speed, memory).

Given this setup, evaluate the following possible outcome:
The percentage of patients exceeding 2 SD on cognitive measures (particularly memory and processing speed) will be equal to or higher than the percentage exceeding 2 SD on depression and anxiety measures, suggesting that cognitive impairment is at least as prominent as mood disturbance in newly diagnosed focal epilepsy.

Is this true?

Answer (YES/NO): NO